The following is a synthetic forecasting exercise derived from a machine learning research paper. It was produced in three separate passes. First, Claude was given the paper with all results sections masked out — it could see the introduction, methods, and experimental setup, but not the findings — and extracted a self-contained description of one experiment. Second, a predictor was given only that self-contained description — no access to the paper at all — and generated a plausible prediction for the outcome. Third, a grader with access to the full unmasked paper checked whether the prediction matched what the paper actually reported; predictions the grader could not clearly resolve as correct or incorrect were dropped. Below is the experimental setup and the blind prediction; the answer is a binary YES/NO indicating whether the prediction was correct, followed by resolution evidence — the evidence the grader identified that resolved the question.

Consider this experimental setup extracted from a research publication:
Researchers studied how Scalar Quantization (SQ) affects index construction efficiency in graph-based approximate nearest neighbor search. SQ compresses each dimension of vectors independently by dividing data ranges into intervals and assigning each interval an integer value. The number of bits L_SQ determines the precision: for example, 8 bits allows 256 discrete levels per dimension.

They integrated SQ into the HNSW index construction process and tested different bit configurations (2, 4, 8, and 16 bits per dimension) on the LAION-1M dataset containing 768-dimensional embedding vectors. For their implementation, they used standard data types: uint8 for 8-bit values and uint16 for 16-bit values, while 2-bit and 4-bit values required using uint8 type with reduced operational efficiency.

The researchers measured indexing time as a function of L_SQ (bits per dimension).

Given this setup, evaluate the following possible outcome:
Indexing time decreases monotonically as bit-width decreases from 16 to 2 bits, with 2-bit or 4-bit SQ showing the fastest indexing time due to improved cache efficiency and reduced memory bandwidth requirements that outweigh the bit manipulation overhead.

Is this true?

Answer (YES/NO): NO